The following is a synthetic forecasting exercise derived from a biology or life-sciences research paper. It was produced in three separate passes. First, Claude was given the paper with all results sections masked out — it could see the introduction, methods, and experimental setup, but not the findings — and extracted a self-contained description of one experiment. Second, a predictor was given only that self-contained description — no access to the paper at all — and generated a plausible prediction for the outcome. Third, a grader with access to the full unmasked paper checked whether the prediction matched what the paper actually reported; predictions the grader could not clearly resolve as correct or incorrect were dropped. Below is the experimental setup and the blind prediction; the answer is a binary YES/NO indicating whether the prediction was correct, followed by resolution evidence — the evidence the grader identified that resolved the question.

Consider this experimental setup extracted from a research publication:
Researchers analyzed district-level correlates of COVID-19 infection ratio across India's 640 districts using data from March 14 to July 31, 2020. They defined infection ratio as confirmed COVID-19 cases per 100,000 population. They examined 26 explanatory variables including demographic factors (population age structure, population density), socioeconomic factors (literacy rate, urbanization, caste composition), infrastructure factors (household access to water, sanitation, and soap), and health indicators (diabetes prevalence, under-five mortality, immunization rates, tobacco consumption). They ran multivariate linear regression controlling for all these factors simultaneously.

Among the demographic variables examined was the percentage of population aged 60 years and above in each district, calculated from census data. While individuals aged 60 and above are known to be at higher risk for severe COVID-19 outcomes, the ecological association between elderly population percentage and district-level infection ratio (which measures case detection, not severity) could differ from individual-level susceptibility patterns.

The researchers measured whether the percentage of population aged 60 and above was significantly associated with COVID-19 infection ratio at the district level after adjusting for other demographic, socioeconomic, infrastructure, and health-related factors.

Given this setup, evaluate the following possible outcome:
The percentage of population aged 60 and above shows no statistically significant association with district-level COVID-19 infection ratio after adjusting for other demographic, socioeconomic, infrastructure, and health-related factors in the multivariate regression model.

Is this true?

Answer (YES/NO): YES